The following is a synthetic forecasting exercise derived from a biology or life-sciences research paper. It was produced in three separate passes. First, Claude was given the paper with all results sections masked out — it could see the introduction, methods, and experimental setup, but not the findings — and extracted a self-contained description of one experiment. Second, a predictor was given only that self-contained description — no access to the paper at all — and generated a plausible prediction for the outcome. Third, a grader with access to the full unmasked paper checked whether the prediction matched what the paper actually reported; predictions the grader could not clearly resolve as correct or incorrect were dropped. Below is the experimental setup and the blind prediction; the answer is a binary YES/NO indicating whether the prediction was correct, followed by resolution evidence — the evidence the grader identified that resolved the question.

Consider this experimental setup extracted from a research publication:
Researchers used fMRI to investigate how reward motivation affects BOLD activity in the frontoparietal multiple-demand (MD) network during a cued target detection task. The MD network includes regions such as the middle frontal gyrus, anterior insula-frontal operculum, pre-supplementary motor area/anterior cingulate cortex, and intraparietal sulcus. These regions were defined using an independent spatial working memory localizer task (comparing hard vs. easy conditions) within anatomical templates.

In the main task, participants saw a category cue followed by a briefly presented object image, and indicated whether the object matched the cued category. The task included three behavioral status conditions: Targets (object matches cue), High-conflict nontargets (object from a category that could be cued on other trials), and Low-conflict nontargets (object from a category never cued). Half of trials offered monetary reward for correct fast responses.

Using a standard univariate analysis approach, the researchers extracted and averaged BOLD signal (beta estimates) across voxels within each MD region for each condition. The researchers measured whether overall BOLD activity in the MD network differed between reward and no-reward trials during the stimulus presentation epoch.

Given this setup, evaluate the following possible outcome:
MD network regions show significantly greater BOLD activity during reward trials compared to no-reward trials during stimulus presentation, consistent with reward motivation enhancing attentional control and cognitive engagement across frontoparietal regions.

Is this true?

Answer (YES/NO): YES